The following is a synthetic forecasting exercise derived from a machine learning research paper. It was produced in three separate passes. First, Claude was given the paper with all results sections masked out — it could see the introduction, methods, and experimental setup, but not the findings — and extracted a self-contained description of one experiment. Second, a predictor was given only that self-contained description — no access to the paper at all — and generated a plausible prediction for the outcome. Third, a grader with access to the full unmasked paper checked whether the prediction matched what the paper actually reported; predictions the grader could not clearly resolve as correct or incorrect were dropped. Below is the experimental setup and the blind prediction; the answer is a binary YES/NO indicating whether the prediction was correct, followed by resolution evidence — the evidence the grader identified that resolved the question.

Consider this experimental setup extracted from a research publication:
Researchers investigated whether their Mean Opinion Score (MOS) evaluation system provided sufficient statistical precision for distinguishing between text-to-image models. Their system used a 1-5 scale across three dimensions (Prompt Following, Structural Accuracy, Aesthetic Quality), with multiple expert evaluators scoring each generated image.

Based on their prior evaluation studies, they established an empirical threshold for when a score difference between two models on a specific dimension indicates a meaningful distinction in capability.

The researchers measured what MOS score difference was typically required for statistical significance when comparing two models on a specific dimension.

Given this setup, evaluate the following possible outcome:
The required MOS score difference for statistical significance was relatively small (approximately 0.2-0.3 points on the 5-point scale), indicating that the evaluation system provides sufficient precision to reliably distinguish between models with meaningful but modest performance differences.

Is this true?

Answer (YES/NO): NO